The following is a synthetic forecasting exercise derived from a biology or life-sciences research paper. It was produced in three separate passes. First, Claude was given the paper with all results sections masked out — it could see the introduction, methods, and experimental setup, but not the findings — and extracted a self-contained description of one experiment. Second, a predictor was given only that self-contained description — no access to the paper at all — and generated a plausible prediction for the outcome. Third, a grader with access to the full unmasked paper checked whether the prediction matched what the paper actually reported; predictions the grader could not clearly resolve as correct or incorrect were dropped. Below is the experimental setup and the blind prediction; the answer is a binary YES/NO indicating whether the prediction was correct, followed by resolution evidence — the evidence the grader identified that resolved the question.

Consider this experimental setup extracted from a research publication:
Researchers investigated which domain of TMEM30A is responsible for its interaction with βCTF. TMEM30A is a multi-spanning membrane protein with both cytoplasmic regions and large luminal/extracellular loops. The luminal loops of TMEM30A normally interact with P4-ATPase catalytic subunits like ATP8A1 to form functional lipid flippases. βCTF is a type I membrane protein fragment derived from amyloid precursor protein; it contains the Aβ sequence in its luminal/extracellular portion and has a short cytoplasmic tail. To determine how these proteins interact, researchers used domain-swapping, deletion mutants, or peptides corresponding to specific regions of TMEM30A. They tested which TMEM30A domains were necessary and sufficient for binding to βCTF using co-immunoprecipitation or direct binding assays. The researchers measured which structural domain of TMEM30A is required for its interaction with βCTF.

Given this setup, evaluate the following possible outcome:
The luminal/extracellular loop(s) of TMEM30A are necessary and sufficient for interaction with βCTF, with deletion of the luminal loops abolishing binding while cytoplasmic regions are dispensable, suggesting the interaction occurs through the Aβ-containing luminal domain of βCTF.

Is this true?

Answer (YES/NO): YES